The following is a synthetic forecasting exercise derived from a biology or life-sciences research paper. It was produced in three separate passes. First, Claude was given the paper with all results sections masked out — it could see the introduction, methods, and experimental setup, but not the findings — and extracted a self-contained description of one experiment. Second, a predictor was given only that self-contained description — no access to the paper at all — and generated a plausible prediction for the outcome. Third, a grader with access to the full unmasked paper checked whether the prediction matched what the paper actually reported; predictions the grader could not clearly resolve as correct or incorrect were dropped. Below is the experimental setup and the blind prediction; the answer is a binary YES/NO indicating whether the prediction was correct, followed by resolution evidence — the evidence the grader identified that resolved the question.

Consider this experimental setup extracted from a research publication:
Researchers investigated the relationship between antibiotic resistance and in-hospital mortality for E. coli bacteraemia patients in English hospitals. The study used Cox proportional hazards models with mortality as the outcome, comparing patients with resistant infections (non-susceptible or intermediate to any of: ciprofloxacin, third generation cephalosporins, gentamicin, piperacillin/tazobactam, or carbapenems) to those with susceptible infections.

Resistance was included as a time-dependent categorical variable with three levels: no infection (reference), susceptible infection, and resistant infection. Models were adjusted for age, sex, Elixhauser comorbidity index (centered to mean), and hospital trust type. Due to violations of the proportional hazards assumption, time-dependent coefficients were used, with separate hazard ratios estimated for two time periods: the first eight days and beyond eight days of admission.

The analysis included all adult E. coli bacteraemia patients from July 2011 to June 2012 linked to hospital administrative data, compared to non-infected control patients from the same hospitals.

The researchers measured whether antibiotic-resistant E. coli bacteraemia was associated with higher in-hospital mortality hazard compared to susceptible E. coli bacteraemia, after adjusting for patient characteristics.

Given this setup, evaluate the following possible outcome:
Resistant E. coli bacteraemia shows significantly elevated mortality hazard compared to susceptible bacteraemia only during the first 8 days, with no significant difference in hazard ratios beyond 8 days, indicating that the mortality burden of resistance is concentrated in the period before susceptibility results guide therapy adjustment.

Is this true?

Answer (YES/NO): NO